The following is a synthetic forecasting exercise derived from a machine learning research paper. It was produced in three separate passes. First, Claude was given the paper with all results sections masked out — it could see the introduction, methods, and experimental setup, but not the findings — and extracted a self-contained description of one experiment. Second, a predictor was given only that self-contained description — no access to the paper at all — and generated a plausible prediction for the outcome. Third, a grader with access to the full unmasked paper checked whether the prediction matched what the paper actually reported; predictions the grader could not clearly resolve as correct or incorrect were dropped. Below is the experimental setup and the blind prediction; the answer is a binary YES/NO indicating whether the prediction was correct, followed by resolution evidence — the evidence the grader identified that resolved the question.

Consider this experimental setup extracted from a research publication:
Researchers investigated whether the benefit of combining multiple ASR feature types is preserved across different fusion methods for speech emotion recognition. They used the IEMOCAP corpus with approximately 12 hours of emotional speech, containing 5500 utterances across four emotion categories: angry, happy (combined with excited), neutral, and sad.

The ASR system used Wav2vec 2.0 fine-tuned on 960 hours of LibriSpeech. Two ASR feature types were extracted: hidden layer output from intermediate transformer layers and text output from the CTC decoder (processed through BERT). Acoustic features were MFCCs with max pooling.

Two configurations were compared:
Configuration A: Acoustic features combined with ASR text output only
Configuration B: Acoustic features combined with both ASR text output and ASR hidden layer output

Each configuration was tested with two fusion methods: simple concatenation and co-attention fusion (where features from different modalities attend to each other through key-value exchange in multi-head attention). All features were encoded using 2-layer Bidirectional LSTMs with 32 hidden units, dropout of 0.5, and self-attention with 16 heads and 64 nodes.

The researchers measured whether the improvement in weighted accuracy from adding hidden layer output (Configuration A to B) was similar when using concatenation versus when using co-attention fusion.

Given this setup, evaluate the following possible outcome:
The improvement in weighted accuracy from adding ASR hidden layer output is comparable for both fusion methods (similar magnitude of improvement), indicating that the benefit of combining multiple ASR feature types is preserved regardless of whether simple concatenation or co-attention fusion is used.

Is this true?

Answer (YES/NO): YES